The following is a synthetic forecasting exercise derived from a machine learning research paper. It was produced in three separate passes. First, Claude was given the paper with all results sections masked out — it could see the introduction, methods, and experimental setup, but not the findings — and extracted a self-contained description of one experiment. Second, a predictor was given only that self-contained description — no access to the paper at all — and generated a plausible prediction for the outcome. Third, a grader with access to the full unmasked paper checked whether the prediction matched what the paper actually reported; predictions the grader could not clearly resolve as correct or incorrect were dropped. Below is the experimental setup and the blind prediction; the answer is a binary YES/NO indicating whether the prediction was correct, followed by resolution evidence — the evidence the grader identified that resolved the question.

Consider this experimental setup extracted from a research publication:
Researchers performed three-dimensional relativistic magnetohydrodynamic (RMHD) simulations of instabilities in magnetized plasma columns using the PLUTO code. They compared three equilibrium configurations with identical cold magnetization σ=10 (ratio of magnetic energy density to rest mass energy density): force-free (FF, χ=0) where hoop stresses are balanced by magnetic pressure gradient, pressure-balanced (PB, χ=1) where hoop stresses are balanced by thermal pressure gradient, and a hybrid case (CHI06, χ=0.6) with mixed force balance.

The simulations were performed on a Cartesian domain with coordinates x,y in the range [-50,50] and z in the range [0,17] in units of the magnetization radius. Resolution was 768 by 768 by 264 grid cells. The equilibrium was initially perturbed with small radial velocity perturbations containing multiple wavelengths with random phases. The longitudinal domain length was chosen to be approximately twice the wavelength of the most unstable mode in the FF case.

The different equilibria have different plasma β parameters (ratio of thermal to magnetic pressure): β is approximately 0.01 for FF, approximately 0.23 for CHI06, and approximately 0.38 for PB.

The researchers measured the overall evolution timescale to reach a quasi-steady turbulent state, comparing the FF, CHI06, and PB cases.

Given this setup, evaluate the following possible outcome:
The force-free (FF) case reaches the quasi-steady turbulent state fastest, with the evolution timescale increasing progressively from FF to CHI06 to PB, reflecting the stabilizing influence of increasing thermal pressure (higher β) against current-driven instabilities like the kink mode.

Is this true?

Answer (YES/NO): NO